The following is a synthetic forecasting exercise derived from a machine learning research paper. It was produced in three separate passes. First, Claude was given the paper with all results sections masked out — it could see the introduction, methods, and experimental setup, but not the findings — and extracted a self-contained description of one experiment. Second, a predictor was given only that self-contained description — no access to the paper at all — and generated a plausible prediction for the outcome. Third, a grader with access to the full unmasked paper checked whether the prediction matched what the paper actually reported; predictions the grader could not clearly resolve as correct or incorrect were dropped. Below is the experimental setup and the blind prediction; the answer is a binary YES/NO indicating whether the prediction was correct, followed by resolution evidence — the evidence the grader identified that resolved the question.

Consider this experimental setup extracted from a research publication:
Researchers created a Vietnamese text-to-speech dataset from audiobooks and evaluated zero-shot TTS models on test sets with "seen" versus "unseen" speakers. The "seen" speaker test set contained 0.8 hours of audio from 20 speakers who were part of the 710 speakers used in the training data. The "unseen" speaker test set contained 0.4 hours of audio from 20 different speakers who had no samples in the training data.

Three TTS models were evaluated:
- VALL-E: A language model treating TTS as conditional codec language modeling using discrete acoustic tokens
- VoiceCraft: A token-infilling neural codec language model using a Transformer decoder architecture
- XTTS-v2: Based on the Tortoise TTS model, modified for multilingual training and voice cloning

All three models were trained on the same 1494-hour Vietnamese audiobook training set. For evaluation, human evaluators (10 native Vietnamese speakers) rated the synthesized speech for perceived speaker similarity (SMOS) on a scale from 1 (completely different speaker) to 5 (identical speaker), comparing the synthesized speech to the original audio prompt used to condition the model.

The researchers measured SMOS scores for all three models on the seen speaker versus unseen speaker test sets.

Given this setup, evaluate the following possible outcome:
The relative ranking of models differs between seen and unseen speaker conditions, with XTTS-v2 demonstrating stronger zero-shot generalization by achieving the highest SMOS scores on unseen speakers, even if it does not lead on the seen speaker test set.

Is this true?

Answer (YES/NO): YES